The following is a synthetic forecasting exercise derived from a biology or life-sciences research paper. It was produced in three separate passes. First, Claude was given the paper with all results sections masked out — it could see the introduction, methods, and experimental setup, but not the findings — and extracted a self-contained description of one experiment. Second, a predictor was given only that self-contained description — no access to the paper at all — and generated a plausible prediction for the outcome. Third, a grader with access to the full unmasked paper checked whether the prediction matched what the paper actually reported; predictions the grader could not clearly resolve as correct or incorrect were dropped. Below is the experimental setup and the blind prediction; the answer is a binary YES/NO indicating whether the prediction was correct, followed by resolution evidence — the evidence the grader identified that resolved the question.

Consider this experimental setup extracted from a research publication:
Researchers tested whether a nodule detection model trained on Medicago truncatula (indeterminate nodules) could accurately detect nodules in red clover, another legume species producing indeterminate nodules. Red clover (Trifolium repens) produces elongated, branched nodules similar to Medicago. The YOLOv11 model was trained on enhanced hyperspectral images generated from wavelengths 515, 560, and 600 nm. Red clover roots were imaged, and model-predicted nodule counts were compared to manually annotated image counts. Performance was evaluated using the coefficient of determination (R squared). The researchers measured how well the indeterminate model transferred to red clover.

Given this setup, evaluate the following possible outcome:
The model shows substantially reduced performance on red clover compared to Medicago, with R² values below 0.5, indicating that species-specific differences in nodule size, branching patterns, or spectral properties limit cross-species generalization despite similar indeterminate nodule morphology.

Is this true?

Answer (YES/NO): NO